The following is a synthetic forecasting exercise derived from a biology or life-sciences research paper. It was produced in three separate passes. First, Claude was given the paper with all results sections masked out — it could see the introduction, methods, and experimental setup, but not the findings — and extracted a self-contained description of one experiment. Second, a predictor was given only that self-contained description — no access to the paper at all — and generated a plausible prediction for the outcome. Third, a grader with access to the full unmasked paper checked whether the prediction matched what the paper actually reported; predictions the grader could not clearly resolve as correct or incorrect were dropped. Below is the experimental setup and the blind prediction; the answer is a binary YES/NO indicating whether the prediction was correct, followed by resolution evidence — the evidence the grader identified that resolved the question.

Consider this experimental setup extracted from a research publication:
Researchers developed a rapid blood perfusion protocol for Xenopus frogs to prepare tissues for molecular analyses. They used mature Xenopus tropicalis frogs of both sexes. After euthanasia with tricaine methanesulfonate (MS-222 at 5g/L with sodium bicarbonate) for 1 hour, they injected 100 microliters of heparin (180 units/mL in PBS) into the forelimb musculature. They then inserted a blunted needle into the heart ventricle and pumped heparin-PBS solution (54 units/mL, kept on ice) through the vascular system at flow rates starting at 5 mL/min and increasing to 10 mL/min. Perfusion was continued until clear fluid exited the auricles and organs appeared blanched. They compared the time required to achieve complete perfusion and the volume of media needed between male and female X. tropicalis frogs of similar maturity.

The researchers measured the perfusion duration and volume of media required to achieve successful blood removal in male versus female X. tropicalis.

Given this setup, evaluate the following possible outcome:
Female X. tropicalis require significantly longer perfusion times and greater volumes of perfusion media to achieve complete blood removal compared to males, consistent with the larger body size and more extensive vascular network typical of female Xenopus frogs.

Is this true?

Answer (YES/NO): YES